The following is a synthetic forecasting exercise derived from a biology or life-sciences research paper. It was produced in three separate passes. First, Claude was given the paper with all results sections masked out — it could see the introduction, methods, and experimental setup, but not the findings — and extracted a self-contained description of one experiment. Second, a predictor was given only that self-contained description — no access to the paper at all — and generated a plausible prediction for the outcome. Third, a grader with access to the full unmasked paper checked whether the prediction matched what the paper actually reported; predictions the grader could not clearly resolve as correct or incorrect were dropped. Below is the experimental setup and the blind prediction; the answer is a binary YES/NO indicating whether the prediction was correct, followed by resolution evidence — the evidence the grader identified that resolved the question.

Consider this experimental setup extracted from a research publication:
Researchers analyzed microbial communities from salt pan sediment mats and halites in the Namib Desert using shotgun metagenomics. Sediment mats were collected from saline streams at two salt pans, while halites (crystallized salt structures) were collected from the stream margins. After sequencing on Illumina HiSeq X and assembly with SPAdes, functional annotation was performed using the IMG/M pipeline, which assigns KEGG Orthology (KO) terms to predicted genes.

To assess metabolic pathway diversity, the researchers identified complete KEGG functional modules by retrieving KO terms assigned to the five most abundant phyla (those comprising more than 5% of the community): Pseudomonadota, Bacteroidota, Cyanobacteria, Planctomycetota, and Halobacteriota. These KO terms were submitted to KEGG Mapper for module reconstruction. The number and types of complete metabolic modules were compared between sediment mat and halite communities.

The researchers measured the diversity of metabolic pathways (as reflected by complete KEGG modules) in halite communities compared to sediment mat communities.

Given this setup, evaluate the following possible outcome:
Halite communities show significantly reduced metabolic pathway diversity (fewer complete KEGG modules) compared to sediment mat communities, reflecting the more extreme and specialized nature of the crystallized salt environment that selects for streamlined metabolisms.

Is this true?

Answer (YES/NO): YES